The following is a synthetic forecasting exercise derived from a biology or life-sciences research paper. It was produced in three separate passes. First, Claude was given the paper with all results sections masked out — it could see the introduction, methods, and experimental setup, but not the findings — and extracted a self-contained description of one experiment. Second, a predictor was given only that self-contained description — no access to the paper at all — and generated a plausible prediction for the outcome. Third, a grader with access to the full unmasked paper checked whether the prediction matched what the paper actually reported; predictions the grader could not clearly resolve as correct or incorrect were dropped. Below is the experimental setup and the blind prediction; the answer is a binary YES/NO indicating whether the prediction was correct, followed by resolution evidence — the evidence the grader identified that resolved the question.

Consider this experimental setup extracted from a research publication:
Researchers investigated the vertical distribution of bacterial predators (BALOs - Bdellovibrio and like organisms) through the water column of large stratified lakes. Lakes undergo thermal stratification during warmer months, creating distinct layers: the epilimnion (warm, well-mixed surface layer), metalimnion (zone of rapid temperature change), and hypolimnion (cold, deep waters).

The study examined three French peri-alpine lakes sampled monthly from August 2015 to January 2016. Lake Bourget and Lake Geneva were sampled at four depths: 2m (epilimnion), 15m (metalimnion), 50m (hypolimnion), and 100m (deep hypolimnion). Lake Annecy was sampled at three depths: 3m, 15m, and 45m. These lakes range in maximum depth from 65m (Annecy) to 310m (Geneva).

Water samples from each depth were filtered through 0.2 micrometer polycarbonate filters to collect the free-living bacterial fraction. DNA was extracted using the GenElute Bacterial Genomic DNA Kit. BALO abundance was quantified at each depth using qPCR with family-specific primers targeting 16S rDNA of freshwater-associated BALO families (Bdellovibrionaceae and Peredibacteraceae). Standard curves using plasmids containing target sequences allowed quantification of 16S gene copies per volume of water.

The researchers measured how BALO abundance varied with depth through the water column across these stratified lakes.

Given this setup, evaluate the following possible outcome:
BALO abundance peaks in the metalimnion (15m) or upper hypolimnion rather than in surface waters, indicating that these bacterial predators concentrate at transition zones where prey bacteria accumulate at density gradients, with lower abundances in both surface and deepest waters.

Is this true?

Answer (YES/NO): NO